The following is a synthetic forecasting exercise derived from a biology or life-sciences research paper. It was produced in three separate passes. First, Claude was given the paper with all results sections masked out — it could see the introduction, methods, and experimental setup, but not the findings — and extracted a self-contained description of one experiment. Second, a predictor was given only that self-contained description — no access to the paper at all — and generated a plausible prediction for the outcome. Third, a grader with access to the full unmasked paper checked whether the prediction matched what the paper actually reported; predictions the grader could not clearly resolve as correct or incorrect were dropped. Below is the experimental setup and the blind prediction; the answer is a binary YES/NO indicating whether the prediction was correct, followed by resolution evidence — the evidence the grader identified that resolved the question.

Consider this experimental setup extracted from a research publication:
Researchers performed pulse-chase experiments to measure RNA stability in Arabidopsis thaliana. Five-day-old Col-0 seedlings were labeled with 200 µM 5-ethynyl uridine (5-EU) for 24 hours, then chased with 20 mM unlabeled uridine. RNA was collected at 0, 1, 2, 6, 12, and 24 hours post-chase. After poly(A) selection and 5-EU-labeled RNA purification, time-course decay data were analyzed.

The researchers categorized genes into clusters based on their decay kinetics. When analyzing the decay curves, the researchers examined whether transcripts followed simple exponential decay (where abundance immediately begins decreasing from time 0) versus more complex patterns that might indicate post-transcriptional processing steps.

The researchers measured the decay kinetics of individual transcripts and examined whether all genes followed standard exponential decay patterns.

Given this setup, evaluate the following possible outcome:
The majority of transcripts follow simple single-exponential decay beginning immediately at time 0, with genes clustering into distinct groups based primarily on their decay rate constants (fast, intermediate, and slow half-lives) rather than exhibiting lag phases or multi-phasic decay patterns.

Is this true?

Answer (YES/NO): YES